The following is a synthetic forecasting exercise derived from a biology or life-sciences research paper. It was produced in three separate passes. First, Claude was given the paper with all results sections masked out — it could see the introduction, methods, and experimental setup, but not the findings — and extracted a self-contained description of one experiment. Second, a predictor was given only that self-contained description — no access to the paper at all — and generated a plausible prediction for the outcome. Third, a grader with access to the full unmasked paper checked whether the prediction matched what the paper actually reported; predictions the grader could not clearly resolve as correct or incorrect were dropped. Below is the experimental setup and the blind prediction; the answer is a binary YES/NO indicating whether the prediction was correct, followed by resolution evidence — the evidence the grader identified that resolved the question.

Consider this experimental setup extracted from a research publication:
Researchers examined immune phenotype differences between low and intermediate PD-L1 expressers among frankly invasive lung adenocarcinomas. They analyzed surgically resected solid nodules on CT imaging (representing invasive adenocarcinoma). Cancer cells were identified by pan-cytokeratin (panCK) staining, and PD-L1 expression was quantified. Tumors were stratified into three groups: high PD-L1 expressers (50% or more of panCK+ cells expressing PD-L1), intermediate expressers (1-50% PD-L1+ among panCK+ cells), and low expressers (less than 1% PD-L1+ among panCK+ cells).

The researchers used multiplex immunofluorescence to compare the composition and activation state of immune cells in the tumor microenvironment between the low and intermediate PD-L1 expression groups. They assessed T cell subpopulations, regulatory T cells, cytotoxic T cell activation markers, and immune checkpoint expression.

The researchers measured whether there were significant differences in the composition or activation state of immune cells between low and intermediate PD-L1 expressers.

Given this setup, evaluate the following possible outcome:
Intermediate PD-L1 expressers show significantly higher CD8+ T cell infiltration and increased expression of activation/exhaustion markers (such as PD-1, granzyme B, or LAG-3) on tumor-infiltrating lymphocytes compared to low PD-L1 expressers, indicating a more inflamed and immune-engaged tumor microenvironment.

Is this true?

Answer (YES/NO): NO